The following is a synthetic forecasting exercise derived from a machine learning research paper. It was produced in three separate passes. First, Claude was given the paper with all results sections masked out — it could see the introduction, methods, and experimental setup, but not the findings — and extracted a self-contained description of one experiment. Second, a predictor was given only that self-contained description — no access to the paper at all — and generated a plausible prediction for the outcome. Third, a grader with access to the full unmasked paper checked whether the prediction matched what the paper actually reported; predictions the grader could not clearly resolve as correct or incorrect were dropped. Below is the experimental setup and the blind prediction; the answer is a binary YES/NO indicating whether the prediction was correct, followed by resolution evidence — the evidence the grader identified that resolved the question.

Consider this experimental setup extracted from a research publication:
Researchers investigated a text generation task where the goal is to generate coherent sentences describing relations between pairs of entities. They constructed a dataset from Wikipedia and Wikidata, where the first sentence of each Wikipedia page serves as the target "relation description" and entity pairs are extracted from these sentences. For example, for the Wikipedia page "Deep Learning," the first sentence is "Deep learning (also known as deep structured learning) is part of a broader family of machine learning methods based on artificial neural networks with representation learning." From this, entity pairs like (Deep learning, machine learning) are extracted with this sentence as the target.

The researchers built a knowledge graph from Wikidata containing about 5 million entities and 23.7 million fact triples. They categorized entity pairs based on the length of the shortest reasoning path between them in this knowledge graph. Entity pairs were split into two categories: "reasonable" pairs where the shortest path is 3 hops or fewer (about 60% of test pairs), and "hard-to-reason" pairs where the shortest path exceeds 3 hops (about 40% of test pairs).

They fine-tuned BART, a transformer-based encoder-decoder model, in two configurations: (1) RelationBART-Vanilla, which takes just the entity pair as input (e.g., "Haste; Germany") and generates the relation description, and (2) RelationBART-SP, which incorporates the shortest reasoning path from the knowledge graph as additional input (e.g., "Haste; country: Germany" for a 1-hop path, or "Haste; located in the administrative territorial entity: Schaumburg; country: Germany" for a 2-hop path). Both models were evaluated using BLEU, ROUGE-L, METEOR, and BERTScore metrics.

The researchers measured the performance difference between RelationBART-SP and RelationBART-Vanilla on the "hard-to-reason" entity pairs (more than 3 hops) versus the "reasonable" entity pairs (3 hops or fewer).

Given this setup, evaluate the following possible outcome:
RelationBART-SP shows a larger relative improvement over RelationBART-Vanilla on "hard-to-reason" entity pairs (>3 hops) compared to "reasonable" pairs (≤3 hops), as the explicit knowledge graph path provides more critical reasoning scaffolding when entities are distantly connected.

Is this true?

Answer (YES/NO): NO